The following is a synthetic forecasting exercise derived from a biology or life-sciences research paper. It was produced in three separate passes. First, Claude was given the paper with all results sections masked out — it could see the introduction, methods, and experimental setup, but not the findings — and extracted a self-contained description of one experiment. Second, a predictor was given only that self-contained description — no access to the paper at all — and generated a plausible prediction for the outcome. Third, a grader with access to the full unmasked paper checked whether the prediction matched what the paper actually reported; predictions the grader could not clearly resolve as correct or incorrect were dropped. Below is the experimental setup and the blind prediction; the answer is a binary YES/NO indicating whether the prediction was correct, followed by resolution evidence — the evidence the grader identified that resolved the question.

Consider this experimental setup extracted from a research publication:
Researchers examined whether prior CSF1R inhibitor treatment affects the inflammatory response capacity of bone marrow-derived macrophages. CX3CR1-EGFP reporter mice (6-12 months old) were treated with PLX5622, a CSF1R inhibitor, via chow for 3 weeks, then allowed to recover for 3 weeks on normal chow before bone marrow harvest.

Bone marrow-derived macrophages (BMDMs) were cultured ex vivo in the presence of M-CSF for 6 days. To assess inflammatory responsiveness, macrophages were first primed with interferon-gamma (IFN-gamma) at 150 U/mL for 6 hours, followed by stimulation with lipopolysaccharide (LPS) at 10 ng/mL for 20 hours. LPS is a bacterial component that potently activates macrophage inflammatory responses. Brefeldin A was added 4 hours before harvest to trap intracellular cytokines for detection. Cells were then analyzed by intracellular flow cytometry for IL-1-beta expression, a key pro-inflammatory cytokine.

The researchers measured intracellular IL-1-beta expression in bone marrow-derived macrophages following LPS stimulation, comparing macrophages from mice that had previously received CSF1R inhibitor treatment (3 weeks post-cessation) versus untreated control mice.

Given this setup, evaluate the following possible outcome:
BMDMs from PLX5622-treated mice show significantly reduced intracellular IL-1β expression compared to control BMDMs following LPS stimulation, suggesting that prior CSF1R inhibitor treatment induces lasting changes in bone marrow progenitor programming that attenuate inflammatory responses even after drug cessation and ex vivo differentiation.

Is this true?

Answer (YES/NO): YES